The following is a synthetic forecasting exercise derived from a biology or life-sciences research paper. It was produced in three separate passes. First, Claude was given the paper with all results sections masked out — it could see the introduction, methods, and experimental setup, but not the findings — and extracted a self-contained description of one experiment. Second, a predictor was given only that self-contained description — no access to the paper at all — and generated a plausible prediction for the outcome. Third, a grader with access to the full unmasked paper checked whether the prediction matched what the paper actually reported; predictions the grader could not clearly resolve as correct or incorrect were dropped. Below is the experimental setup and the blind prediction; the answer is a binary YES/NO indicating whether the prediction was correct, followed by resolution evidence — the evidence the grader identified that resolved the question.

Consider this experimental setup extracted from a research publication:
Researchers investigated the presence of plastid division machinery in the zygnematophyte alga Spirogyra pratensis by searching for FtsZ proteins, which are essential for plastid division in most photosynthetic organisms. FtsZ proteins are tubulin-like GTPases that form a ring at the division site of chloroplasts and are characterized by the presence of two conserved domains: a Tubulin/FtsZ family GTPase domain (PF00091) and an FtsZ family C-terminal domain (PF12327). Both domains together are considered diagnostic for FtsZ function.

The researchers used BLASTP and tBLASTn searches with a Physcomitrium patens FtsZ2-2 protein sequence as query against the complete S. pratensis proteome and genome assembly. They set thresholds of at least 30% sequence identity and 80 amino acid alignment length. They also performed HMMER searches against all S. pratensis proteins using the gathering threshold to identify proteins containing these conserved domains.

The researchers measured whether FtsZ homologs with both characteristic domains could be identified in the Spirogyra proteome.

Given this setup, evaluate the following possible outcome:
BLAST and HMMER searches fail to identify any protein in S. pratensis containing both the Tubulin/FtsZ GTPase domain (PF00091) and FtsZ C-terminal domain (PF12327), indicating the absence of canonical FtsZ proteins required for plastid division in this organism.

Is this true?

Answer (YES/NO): YES